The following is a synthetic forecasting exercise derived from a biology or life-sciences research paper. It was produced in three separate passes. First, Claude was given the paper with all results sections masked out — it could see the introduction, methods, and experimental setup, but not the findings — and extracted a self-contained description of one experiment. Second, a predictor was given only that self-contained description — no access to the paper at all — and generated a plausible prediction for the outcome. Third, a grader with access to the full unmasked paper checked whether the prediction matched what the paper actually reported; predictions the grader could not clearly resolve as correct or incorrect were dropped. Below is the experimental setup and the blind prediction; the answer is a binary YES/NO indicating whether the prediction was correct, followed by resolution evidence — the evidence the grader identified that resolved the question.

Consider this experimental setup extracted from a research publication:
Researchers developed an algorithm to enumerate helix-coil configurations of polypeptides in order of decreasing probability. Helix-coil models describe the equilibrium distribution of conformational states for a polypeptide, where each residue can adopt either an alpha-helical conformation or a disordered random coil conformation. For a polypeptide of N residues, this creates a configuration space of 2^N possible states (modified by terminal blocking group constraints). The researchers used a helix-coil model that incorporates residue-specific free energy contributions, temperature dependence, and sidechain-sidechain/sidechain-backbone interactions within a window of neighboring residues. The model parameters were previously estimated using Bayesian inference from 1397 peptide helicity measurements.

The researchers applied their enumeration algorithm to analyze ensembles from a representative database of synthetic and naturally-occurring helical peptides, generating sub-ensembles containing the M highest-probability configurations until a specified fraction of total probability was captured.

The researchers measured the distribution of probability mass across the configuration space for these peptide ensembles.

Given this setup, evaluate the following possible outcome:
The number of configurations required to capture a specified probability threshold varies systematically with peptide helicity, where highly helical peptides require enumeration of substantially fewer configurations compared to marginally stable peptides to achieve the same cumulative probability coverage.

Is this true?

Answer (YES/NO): NO